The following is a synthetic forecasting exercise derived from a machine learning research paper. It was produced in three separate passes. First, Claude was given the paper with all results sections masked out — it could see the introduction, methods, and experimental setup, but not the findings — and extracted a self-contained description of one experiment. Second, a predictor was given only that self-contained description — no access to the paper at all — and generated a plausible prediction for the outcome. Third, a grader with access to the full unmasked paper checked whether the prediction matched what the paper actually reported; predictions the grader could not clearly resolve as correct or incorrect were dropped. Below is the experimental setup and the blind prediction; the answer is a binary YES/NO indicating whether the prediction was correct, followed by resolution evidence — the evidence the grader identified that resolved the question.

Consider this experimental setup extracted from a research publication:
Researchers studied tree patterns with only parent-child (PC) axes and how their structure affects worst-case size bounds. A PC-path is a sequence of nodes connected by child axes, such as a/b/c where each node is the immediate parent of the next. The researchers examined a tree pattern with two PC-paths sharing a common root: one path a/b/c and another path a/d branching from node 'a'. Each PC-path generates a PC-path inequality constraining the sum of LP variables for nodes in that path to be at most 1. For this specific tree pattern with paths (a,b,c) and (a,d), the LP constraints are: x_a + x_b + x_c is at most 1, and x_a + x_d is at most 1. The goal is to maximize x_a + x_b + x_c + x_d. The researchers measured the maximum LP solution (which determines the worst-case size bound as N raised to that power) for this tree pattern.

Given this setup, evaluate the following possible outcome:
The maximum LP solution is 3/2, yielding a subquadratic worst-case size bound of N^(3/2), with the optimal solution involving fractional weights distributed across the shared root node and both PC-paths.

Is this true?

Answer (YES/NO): NO